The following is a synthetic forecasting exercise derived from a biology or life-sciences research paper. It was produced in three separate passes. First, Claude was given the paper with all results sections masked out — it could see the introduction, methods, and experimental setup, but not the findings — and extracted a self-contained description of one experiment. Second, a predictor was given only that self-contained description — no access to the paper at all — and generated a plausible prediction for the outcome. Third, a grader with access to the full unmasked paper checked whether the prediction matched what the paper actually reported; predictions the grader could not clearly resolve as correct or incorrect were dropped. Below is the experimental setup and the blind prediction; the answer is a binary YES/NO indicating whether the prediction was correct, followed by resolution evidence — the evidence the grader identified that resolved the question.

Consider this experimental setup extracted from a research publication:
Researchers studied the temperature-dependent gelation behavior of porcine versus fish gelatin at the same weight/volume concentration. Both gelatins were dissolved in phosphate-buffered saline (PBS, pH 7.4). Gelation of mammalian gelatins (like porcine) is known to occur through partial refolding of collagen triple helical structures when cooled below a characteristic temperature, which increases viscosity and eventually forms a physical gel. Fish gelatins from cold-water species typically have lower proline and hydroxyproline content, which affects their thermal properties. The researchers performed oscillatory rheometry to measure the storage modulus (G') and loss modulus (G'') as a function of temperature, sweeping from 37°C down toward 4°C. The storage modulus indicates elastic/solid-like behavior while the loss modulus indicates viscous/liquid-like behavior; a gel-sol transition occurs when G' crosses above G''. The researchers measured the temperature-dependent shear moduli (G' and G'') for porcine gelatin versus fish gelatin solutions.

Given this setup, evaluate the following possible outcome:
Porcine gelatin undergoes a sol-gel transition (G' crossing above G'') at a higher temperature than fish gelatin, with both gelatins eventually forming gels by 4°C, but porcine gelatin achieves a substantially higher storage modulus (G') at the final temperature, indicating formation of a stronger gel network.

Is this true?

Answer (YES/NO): NO